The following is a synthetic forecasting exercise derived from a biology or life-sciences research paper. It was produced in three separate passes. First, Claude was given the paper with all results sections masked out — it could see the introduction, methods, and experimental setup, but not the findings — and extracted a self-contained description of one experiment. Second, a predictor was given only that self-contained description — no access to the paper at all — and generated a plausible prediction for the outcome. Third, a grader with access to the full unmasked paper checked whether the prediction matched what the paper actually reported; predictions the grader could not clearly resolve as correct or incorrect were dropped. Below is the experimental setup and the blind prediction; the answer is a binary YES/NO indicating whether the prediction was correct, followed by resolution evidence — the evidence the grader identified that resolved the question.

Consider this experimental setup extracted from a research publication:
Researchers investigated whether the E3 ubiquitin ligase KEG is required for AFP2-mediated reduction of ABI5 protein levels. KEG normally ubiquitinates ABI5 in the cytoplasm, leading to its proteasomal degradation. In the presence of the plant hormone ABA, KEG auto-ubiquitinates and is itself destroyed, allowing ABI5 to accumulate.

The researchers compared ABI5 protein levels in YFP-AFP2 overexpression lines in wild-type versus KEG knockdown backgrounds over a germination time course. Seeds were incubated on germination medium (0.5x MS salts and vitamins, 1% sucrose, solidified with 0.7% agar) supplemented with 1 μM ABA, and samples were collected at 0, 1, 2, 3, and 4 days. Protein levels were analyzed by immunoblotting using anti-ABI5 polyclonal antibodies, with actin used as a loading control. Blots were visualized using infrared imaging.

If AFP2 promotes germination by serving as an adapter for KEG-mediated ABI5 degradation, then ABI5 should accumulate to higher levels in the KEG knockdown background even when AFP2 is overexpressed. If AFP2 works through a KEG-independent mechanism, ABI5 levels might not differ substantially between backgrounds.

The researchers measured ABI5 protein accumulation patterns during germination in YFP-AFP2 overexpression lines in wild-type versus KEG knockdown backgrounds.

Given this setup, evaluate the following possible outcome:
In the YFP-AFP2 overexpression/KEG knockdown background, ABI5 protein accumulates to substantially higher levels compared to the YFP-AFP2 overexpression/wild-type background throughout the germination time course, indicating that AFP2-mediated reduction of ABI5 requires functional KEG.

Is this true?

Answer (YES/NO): NO